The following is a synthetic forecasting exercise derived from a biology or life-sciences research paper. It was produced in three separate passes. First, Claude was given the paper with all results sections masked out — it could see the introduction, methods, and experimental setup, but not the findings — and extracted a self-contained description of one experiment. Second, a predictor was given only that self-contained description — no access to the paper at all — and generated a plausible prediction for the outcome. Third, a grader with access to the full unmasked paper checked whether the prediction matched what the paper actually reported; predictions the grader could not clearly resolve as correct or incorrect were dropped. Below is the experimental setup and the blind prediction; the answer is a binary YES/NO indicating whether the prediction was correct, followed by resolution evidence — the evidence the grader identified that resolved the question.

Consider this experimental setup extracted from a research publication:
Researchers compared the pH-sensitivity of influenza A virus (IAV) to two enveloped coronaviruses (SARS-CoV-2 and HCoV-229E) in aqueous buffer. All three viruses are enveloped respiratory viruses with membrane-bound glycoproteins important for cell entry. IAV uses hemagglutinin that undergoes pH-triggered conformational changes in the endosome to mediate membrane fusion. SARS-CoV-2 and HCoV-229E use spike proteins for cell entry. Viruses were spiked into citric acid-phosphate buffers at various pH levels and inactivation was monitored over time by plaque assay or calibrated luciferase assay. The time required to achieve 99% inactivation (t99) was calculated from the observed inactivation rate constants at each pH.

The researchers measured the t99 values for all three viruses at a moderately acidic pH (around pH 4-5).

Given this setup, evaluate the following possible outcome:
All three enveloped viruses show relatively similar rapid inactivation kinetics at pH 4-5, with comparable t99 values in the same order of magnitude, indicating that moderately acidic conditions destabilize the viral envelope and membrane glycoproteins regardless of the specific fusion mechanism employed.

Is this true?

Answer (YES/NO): NO